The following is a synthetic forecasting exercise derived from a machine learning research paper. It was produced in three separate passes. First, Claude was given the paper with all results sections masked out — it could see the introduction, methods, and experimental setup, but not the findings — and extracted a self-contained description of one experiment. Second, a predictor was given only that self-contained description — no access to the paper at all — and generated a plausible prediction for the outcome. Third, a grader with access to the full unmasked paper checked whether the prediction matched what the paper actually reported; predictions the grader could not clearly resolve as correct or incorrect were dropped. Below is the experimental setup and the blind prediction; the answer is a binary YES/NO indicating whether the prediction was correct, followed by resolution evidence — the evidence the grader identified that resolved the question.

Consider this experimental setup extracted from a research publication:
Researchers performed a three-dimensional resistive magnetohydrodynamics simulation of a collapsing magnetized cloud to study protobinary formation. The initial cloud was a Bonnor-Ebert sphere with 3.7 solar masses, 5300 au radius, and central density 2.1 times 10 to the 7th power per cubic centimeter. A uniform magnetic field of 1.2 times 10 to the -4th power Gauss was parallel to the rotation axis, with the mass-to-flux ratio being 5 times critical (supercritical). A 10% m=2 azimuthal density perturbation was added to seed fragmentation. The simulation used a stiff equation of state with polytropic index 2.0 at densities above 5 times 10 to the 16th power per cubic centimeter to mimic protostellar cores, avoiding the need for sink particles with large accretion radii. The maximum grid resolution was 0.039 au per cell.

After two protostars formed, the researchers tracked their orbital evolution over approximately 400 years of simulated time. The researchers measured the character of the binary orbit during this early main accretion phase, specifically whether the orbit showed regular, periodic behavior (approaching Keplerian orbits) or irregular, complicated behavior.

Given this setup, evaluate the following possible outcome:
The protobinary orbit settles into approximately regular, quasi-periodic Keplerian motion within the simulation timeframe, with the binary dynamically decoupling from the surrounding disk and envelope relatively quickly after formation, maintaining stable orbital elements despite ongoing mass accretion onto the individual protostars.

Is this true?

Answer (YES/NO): NO